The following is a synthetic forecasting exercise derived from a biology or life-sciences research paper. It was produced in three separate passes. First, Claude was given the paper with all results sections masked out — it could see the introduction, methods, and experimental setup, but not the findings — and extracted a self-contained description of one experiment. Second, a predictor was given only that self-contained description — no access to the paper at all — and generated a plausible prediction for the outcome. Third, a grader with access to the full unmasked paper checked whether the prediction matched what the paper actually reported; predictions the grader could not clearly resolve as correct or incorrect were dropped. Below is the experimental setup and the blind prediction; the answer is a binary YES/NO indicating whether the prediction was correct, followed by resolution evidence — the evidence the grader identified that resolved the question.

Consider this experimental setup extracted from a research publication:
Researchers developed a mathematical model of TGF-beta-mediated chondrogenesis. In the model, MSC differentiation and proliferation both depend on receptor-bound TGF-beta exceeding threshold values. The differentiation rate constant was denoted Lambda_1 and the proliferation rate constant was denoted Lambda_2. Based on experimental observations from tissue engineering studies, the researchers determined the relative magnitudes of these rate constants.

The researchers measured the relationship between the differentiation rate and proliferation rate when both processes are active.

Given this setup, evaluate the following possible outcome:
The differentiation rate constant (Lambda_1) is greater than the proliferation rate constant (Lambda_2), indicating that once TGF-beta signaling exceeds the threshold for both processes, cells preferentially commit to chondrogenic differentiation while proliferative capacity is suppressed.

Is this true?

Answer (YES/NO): YES